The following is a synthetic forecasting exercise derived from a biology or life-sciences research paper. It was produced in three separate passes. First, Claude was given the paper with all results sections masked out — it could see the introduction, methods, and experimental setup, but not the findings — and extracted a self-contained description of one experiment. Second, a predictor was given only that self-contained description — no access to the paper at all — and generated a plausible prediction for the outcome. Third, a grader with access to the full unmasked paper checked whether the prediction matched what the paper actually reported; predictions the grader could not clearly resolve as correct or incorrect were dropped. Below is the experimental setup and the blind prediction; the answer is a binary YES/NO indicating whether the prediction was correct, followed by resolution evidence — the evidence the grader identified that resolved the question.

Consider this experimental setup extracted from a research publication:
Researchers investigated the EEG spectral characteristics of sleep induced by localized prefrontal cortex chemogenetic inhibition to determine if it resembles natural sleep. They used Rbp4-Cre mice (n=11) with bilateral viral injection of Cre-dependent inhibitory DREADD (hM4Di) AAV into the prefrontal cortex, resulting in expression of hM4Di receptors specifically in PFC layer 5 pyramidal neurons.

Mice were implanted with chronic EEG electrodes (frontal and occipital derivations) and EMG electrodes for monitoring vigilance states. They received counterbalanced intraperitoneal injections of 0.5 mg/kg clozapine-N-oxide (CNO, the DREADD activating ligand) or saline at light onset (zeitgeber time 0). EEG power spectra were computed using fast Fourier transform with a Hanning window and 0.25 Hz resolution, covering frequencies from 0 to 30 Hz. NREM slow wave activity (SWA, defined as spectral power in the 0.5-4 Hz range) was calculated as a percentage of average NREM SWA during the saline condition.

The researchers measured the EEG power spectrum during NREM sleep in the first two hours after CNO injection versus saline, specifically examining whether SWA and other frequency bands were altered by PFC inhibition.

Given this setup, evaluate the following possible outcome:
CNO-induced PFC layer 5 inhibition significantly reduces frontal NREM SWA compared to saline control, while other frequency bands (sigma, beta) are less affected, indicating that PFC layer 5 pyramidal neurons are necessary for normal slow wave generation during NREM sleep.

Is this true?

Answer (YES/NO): NO